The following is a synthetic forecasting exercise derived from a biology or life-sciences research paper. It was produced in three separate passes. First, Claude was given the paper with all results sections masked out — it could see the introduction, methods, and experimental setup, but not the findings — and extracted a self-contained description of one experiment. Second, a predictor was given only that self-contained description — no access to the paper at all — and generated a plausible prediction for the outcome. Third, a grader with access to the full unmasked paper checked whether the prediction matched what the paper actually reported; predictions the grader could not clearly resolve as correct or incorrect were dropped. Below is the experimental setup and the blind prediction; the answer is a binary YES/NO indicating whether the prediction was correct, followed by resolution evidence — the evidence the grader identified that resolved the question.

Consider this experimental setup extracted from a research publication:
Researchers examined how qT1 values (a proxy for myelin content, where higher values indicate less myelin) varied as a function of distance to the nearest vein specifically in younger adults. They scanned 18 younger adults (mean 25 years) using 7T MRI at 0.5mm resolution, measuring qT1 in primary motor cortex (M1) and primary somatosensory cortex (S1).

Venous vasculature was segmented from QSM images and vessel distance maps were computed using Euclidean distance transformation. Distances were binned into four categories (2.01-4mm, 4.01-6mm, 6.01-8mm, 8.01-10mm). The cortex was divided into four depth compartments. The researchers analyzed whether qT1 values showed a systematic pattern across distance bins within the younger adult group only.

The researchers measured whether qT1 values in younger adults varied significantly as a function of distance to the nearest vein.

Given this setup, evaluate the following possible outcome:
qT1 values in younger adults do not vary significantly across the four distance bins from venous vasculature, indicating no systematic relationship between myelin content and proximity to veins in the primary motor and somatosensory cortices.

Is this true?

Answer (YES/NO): NO